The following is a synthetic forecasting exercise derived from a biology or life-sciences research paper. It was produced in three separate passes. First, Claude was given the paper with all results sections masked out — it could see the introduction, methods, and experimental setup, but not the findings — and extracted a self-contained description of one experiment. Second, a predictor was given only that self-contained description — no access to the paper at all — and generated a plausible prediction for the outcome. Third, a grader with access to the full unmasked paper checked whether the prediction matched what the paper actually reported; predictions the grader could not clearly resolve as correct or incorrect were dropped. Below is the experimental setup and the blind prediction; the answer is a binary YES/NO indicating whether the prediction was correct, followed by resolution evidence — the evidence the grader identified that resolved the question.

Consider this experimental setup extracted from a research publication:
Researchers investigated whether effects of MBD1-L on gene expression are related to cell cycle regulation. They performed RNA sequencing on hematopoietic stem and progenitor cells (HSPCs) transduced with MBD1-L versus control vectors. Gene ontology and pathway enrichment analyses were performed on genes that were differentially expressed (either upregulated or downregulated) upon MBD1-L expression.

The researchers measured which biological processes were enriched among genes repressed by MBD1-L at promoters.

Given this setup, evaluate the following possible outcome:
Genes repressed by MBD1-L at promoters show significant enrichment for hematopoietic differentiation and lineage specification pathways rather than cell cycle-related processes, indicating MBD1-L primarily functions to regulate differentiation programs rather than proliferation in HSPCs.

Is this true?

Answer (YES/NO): NO